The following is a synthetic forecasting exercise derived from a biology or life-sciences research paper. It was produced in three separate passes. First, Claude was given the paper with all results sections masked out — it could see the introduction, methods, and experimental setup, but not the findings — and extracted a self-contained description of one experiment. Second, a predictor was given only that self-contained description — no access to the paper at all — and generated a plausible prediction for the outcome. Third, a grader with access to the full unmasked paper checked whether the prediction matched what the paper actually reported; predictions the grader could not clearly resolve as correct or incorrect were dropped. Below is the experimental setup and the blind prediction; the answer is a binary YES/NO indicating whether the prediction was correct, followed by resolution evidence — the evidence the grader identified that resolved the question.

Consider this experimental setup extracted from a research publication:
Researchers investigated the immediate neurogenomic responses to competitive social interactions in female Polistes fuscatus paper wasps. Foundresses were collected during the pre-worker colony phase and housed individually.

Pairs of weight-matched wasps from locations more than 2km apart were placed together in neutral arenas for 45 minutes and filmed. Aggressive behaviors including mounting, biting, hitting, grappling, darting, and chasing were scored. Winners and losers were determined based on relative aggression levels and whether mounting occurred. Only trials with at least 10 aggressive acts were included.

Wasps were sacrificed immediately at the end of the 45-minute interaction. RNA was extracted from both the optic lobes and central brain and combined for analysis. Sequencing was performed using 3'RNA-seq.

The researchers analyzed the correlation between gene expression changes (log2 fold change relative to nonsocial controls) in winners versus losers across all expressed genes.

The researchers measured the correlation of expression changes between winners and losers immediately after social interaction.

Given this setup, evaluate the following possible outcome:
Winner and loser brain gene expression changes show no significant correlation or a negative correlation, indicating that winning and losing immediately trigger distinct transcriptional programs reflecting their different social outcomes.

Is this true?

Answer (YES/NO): NO